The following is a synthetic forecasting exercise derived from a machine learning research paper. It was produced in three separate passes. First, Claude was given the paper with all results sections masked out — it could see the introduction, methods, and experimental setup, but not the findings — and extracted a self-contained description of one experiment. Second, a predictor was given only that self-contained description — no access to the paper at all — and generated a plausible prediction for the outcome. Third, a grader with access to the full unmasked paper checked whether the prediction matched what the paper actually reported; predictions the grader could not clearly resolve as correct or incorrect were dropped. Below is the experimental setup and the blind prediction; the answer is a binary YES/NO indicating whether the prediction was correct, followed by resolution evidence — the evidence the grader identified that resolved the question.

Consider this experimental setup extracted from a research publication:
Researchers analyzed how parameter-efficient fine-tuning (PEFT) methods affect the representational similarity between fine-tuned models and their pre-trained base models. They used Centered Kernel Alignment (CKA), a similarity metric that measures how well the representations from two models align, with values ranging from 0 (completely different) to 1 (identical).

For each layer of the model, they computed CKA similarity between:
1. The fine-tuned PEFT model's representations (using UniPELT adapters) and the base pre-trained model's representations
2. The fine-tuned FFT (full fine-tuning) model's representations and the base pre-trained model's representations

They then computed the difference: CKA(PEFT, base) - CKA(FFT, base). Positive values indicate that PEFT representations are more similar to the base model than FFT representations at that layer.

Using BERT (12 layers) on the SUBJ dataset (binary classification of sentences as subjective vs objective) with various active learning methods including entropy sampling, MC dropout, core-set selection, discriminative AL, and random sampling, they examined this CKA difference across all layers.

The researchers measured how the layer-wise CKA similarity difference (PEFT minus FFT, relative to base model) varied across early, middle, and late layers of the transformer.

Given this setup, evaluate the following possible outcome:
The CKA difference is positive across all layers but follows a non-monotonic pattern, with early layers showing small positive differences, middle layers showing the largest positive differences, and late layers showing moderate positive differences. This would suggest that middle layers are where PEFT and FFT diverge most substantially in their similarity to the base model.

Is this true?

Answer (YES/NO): NO